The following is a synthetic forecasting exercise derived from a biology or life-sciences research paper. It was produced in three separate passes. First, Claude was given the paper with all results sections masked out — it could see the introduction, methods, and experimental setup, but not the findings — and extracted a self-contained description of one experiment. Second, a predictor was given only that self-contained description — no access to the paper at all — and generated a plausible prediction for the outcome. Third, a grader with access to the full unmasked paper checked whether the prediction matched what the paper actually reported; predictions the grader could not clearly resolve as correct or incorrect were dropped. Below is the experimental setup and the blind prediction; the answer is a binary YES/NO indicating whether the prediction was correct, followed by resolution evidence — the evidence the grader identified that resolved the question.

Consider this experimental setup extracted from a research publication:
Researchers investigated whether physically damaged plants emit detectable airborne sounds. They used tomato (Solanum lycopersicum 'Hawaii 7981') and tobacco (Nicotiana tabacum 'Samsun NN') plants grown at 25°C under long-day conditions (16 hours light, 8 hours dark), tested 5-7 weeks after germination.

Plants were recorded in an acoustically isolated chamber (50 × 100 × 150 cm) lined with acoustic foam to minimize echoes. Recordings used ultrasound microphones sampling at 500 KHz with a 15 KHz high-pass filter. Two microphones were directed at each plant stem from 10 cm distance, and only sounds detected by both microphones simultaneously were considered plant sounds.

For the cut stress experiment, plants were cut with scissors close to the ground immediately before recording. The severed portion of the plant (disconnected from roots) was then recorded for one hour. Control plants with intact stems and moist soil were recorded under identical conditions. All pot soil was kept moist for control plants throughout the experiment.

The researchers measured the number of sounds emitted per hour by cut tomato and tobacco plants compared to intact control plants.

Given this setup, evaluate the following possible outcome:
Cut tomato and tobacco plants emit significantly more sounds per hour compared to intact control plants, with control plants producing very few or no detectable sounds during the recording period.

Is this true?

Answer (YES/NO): YES